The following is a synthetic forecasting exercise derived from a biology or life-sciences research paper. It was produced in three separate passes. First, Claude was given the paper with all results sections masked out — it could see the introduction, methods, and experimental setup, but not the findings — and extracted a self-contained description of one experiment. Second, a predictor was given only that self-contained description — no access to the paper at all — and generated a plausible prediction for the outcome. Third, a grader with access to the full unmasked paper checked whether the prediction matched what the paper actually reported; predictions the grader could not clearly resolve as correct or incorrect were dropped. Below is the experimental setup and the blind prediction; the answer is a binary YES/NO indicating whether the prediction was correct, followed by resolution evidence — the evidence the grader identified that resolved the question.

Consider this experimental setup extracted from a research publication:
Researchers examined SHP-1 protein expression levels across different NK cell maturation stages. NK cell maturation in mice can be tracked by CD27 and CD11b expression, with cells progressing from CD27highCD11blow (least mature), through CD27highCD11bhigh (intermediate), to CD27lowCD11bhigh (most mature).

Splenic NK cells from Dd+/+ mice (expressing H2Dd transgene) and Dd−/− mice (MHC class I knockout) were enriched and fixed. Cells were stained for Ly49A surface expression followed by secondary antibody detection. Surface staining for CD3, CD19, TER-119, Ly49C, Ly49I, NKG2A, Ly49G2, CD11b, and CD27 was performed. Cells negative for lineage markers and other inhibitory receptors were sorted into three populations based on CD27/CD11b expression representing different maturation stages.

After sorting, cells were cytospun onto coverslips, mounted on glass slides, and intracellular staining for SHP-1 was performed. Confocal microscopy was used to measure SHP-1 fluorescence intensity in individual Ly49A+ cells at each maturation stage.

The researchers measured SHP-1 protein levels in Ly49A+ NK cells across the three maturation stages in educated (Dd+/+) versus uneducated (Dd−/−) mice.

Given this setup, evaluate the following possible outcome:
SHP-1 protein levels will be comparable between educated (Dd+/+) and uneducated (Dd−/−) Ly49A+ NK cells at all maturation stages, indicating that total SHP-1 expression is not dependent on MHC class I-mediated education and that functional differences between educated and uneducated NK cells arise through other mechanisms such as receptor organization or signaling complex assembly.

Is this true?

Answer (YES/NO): NO